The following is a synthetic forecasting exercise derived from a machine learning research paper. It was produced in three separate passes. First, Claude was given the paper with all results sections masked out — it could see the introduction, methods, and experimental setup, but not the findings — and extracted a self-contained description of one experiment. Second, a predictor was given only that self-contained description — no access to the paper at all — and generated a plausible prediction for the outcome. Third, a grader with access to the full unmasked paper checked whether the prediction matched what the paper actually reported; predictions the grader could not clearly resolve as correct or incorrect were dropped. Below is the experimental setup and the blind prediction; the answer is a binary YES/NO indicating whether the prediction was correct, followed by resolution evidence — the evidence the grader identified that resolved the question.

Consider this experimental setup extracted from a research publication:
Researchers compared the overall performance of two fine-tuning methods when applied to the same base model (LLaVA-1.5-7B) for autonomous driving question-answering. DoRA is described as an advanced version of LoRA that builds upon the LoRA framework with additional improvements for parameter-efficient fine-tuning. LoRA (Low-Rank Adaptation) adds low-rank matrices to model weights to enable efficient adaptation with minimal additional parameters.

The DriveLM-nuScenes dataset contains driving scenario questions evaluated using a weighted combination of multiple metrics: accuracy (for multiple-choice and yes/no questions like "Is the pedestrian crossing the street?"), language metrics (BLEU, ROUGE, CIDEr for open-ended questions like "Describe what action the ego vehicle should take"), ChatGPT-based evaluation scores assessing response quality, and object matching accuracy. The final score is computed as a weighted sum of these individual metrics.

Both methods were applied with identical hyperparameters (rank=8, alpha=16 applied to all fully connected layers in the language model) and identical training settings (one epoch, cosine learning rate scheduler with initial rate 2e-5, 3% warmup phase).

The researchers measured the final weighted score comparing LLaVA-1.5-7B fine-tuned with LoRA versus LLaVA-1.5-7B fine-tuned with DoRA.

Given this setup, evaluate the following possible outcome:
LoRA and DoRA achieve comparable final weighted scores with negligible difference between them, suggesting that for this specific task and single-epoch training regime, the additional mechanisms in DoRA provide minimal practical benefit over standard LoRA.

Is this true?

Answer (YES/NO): NO